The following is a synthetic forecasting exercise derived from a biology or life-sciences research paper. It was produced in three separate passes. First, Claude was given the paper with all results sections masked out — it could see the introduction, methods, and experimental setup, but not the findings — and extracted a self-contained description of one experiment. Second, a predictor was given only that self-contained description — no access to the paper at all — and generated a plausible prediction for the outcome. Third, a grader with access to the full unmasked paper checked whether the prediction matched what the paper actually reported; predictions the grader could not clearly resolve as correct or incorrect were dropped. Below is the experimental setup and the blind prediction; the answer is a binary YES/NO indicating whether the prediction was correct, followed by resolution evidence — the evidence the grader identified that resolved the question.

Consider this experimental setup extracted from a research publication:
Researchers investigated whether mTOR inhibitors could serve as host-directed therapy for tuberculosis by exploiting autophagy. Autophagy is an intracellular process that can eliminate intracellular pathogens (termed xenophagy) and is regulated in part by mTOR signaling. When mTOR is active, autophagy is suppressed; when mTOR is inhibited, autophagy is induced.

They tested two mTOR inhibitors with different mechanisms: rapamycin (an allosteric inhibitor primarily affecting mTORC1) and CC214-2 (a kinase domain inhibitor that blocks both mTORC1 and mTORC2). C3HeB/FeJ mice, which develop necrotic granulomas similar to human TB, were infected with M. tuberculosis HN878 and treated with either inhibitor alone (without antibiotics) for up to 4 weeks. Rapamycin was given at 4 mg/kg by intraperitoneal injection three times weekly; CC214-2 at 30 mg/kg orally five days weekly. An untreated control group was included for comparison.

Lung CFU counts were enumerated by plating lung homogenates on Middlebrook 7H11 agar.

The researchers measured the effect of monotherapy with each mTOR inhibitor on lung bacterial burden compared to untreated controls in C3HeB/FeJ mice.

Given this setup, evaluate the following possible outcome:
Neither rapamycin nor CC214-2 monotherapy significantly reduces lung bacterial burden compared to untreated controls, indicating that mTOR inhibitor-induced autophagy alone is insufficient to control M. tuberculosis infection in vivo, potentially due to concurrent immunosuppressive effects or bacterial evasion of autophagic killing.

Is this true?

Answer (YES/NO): NO